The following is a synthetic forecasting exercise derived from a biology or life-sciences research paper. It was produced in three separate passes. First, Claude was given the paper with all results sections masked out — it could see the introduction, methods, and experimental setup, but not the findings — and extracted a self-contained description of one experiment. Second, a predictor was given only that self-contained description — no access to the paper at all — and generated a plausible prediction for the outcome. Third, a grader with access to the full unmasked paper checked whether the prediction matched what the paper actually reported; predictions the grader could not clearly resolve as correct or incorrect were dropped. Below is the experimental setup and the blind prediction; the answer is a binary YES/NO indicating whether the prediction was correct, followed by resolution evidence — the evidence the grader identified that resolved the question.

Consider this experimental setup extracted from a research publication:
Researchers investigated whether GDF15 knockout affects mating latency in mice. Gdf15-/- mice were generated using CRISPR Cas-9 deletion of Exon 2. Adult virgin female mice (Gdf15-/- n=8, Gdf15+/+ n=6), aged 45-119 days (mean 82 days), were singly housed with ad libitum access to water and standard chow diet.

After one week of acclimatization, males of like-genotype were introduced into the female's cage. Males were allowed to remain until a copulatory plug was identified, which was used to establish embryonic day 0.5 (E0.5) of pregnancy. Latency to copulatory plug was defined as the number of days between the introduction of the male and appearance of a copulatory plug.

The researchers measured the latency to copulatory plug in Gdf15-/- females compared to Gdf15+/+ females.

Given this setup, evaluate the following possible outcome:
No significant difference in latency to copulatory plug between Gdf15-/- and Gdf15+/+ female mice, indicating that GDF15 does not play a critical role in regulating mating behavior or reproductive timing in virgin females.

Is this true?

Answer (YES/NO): YES